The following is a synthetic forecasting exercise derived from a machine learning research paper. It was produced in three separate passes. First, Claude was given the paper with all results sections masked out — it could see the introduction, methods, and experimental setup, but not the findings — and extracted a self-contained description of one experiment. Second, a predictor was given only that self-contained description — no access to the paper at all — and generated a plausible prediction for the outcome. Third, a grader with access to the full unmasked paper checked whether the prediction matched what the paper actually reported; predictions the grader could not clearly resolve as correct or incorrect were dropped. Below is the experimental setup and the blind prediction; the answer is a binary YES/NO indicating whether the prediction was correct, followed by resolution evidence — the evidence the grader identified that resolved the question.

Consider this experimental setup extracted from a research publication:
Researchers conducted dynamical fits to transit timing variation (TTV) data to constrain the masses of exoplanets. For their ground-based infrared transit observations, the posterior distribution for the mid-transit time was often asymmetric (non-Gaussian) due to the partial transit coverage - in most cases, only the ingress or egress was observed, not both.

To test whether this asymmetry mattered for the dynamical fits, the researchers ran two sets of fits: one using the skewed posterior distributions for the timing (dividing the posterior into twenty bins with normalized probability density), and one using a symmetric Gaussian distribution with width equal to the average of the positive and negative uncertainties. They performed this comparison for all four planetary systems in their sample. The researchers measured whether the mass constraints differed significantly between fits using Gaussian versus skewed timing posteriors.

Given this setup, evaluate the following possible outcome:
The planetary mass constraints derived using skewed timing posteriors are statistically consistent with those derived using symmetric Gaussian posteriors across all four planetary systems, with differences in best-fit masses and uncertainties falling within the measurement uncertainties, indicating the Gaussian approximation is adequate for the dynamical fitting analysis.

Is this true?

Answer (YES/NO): YES